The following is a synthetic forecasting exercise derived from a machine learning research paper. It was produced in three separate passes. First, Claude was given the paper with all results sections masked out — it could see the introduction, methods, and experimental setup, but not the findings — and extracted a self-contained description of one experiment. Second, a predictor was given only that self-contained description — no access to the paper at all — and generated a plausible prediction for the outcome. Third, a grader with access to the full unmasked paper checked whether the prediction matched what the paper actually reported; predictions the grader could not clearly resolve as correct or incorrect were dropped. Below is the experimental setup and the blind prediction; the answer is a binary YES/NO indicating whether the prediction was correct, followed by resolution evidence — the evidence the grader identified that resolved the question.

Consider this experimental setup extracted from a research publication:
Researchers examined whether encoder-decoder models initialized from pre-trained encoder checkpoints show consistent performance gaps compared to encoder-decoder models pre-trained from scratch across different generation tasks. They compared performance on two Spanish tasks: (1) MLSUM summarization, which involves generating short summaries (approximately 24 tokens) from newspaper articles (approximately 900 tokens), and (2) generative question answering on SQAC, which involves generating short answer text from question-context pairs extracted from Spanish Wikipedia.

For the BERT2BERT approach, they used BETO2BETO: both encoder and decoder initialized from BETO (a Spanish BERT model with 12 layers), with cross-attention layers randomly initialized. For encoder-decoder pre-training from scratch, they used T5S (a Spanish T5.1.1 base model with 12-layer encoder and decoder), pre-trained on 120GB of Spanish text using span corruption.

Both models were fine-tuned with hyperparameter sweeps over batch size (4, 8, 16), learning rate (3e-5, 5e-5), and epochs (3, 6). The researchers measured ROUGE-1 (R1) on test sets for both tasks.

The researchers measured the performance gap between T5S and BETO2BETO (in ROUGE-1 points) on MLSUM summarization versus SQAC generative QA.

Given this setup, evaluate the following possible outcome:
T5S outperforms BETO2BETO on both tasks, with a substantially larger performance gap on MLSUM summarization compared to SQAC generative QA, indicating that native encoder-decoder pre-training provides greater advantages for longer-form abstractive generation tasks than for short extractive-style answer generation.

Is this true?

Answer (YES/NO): NO